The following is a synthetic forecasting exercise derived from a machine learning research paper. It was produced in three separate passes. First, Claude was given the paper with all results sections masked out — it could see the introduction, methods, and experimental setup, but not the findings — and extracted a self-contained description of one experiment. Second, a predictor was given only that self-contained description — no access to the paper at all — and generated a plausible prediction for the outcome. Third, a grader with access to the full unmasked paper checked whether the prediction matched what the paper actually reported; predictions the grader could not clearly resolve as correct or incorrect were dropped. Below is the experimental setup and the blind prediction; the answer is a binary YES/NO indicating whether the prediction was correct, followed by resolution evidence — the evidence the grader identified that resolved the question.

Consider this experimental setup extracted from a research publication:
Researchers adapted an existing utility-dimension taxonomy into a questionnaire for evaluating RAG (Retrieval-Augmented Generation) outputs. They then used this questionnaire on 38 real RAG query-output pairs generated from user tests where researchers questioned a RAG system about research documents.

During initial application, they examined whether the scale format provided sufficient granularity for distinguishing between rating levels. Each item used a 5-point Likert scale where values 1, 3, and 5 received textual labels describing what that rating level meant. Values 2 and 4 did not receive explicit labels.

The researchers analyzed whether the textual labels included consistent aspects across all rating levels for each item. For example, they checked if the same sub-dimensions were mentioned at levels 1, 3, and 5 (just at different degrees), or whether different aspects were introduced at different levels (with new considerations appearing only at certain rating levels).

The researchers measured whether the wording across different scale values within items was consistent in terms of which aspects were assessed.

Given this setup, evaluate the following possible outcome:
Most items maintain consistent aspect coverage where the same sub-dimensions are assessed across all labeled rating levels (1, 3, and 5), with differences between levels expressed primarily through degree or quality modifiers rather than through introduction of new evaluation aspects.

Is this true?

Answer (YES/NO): NO